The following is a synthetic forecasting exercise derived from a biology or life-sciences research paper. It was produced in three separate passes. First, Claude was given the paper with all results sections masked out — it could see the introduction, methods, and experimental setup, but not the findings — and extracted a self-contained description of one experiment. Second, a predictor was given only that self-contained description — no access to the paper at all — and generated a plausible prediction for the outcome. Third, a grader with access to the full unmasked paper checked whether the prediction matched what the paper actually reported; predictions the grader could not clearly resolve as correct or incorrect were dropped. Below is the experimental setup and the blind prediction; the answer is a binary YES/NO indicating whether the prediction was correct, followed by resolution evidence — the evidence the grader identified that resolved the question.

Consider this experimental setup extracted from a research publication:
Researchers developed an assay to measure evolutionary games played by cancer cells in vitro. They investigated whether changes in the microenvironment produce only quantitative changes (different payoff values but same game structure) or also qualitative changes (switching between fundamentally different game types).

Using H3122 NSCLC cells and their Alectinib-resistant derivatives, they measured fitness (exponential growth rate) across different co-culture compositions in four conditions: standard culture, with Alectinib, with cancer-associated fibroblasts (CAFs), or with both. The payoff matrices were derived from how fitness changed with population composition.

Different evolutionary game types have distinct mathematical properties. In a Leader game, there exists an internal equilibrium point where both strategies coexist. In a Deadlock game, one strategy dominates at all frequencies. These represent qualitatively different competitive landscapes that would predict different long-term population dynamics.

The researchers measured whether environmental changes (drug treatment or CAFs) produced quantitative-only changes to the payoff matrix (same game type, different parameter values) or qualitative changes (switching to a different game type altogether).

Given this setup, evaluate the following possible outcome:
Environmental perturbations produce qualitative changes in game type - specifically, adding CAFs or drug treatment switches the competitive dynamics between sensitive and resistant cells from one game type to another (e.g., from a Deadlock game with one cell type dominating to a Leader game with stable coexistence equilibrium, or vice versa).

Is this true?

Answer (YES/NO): YES